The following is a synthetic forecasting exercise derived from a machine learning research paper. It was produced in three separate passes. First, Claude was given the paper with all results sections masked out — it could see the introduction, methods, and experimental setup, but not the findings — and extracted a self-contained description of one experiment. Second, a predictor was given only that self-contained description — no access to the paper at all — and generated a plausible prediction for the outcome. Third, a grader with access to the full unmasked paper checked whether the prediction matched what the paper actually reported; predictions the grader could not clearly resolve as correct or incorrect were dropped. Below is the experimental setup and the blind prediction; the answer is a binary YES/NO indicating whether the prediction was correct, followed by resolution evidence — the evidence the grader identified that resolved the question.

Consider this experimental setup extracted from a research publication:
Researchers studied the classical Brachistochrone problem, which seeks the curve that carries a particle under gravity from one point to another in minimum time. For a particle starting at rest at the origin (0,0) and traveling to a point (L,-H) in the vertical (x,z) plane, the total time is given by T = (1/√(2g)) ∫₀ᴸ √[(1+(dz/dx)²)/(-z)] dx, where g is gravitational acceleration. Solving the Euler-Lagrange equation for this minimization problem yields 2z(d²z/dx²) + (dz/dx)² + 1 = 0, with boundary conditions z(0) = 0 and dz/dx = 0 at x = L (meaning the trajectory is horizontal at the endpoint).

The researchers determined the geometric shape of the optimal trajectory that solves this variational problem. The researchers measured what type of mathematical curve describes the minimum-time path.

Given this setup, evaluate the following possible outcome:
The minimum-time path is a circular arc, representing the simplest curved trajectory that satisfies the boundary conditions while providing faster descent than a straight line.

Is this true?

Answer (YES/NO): NO